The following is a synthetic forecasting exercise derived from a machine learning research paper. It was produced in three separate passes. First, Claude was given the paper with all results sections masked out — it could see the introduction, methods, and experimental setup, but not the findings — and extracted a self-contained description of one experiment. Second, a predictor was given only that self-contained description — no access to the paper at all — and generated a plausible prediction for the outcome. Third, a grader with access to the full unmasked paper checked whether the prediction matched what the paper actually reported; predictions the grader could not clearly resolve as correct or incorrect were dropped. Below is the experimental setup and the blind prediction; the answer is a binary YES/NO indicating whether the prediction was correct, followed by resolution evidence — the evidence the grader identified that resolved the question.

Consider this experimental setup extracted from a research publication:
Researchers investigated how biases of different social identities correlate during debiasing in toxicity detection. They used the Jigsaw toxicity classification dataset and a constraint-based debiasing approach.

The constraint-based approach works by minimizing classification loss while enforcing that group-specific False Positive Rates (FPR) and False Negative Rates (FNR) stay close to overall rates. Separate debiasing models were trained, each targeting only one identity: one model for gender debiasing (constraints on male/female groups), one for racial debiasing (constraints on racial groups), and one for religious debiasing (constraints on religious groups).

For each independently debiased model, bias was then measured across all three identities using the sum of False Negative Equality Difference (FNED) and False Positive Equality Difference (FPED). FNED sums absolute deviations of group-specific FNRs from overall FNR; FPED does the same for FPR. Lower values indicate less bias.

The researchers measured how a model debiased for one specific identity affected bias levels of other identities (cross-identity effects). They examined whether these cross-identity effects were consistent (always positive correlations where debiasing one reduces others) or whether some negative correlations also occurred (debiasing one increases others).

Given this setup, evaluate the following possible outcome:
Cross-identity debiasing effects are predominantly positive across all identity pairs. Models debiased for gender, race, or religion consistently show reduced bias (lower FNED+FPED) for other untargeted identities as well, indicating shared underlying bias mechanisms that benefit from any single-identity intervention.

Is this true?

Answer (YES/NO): NO